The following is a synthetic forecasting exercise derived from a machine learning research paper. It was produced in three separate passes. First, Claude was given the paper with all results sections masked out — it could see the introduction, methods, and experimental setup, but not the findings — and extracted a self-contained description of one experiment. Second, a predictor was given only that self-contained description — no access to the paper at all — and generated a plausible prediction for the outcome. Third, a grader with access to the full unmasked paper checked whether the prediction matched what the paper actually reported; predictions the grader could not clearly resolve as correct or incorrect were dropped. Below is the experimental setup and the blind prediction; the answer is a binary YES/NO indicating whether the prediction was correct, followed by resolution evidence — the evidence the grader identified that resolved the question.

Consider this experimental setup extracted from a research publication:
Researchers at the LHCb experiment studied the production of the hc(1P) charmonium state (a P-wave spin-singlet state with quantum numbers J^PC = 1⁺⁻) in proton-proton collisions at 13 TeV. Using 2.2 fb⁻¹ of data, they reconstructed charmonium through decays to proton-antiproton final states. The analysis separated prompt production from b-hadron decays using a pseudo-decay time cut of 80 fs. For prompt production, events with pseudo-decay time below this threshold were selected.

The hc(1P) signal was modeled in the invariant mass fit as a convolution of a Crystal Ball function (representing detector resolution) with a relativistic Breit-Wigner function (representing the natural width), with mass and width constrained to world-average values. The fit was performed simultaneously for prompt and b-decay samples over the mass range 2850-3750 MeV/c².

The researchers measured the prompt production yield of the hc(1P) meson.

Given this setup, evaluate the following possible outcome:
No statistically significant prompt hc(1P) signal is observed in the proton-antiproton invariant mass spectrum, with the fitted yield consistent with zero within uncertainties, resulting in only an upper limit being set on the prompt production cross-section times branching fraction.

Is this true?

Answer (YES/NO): YES